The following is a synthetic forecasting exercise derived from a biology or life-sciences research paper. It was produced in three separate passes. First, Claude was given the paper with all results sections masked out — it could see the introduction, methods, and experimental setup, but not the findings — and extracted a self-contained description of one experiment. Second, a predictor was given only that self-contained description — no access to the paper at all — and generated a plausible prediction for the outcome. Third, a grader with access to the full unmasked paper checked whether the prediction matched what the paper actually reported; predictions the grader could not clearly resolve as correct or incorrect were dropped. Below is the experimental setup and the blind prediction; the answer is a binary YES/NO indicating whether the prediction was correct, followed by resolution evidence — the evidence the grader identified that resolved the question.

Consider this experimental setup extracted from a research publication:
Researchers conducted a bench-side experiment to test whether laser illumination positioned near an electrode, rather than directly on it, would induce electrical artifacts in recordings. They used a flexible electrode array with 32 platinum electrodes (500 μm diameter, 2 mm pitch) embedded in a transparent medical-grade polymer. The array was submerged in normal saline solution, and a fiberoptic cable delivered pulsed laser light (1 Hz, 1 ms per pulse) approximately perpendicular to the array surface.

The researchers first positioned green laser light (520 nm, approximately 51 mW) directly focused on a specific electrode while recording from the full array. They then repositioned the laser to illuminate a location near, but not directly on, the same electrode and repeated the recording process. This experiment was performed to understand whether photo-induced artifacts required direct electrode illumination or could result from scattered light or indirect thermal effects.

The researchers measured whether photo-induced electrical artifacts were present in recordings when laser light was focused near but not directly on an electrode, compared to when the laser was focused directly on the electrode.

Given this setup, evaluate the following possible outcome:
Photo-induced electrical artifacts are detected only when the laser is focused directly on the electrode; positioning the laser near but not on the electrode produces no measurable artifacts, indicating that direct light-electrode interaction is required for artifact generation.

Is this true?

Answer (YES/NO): NO